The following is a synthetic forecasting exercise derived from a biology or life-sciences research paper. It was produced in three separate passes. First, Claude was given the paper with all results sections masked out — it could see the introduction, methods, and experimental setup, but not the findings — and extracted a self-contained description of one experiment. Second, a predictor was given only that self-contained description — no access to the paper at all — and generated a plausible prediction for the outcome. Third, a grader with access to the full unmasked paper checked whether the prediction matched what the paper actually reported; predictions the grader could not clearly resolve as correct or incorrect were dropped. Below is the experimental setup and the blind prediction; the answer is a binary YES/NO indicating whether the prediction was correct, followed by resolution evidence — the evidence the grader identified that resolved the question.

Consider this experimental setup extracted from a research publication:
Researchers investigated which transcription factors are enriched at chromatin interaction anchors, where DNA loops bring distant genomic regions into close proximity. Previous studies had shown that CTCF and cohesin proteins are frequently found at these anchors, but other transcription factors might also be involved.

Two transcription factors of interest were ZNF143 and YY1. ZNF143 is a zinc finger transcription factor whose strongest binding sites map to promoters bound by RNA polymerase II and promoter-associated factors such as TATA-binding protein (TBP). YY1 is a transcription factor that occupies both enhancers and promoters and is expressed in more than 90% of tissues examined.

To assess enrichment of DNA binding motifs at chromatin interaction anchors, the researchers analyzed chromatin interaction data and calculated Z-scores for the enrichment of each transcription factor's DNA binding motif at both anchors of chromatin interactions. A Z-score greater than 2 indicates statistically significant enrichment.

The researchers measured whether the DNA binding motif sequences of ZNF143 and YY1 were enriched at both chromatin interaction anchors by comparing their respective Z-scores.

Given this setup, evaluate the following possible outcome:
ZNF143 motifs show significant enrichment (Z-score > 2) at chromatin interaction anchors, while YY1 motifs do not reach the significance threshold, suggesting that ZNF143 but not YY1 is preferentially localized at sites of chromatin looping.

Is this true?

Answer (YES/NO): YES